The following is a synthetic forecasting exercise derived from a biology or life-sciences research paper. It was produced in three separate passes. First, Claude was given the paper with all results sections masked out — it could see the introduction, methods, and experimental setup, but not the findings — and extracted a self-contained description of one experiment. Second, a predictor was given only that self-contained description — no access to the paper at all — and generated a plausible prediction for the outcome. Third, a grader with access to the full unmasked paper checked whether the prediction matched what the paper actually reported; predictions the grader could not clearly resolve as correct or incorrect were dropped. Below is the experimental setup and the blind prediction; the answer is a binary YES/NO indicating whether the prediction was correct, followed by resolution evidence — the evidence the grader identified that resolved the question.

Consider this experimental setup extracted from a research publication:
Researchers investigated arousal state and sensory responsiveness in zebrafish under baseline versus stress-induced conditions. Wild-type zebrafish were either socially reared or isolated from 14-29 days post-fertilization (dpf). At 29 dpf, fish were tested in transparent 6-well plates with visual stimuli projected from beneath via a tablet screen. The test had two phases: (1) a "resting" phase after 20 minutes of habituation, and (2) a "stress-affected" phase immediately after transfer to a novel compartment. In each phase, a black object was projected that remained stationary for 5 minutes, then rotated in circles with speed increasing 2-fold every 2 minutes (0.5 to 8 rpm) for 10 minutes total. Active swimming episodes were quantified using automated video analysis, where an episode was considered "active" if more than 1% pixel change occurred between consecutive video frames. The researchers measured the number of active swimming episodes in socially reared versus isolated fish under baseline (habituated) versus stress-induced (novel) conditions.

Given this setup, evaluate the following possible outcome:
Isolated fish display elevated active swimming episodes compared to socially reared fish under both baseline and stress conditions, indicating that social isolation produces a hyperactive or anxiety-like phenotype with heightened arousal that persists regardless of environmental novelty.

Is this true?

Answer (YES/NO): NO